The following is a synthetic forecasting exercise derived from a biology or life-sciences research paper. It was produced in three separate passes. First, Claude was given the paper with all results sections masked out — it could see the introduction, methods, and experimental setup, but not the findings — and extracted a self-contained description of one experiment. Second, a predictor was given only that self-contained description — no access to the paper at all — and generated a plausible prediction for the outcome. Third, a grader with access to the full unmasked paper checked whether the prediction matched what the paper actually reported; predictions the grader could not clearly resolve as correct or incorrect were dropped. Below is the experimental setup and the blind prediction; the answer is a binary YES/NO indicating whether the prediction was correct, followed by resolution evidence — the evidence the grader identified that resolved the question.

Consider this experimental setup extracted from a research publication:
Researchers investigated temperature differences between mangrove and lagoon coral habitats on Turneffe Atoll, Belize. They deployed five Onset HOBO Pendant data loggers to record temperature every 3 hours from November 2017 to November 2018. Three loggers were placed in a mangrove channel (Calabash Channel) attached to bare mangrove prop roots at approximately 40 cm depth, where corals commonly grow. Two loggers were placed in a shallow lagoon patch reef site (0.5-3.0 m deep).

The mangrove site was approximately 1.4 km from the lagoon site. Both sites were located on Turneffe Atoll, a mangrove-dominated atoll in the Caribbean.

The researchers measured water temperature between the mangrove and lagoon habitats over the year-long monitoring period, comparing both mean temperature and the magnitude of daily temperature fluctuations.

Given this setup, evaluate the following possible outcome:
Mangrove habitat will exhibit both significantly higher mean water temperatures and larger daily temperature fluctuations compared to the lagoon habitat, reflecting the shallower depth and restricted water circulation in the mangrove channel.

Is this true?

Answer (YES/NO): YES